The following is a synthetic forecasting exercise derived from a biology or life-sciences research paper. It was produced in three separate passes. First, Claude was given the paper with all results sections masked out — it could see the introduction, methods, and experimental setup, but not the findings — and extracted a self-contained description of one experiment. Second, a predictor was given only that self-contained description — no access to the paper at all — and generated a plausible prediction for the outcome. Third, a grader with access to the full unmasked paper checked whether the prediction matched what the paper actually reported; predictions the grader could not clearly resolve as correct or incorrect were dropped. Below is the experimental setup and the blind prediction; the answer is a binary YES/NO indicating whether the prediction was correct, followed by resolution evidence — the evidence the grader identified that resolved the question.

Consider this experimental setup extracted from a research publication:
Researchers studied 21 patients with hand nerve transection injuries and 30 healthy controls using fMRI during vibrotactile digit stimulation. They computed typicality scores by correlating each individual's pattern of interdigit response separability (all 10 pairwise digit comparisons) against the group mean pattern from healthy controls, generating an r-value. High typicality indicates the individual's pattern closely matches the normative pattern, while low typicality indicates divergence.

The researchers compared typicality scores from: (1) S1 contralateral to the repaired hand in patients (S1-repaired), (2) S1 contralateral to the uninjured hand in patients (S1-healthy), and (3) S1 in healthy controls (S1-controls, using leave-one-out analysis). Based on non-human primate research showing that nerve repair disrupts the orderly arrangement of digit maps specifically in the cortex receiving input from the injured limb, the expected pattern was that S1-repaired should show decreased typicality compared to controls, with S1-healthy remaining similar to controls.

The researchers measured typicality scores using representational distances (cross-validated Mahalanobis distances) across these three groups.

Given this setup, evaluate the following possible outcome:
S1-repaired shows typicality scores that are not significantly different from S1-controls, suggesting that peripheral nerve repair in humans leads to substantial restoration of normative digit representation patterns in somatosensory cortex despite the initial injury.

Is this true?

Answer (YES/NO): NO